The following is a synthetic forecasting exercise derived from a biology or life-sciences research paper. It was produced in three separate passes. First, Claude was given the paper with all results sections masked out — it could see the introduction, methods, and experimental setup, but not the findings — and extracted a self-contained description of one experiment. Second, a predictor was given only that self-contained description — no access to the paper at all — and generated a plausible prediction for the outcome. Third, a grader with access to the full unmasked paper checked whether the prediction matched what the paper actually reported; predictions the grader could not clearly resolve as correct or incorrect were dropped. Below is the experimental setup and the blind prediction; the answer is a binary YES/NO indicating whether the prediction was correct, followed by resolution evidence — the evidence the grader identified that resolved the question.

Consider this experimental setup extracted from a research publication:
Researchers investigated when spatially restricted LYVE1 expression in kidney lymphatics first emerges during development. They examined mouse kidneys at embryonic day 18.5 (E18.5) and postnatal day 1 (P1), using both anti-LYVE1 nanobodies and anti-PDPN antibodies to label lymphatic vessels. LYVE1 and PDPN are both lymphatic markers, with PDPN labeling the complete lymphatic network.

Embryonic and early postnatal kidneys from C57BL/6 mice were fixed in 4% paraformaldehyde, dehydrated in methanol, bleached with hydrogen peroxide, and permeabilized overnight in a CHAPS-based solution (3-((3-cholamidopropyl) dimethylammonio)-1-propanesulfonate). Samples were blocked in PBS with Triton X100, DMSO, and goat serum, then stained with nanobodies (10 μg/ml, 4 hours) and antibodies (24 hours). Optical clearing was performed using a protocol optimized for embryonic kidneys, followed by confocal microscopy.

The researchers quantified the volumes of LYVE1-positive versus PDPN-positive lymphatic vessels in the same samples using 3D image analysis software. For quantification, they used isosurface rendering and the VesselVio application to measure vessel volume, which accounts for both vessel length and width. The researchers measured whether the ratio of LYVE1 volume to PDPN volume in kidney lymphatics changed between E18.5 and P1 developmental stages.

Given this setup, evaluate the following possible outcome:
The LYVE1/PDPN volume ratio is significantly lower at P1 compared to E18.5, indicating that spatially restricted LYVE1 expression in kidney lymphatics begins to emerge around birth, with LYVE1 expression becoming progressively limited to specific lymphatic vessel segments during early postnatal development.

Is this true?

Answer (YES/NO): NO